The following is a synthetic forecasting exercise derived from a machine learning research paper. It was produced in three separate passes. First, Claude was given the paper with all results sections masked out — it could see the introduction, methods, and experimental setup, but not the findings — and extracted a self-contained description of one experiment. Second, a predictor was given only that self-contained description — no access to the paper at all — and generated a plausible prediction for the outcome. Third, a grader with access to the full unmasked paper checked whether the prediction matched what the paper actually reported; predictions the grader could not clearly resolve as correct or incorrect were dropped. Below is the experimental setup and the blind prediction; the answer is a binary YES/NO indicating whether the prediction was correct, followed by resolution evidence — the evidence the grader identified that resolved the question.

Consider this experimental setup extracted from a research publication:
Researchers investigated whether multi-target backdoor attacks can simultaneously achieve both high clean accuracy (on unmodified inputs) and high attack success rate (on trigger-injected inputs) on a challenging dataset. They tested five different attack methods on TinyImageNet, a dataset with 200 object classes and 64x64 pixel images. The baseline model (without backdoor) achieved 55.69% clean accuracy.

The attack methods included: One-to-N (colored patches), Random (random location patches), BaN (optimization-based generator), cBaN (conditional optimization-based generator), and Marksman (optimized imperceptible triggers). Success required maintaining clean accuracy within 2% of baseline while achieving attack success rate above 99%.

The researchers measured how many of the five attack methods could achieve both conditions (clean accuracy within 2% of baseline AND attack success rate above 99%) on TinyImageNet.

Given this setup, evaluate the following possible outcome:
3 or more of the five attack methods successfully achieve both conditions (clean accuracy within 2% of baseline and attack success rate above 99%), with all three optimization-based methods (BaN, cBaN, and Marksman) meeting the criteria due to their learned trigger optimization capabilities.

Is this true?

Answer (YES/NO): NO